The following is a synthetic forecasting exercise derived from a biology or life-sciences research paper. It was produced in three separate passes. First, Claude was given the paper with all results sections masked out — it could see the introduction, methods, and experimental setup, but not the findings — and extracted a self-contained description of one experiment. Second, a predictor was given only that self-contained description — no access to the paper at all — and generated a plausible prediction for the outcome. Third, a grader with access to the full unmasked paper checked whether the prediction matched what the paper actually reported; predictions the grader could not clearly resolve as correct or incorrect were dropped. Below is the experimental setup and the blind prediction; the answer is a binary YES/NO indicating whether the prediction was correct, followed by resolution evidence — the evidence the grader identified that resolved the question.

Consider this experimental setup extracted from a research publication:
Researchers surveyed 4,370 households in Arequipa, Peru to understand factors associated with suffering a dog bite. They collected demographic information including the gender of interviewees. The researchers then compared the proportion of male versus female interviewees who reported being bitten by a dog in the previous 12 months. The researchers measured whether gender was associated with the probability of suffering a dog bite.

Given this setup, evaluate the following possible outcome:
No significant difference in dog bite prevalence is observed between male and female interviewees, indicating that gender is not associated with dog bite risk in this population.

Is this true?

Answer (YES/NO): NO